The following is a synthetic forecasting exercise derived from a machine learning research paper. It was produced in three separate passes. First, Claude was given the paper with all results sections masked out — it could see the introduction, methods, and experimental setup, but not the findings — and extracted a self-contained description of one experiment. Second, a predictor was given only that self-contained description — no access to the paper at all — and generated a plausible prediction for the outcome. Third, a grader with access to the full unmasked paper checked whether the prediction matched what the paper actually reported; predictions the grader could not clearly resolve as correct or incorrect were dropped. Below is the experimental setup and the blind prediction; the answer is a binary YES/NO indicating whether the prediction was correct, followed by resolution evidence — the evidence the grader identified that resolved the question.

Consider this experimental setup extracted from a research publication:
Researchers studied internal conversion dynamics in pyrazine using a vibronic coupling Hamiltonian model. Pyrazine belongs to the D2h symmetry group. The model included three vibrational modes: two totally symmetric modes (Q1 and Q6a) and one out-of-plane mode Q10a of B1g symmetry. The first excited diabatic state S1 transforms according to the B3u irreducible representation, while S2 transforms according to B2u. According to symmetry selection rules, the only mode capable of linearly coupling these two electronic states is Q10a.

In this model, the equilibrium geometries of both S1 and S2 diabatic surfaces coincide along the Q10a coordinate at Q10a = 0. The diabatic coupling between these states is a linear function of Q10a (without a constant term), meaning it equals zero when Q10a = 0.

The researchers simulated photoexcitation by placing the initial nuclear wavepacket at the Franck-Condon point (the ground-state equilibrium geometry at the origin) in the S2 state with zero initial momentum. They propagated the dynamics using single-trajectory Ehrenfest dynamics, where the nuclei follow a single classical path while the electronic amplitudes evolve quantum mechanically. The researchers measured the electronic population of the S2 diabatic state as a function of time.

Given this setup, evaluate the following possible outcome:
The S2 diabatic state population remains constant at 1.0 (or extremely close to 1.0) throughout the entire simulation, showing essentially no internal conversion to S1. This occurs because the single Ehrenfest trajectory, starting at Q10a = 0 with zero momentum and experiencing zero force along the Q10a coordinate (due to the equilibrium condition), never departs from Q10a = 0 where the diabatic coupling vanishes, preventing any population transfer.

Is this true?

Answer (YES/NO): YES